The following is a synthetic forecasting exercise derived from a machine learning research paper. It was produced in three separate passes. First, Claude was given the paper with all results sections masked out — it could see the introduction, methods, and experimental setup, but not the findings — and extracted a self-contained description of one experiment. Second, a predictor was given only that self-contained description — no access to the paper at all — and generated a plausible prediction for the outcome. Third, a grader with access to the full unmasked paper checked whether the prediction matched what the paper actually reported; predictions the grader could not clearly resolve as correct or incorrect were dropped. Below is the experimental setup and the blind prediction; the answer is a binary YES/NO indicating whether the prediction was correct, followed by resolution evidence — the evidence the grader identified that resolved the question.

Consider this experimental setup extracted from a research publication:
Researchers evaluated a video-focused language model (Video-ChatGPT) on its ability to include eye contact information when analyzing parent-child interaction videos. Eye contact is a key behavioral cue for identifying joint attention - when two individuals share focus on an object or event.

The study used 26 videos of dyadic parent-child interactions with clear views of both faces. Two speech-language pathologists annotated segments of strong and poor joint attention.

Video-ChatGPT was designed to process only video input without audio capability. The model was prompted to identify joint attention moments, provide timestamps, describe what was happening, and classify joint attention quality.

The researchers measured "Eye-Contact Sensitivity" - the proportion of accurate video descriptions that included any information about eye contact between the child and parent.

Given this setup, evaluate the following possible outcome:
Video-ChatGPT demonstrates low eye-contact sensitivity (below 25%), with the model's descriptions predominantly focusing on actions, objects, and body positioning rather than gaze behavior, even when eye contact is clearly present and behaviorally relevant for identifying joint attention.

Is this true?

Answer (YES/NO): YES